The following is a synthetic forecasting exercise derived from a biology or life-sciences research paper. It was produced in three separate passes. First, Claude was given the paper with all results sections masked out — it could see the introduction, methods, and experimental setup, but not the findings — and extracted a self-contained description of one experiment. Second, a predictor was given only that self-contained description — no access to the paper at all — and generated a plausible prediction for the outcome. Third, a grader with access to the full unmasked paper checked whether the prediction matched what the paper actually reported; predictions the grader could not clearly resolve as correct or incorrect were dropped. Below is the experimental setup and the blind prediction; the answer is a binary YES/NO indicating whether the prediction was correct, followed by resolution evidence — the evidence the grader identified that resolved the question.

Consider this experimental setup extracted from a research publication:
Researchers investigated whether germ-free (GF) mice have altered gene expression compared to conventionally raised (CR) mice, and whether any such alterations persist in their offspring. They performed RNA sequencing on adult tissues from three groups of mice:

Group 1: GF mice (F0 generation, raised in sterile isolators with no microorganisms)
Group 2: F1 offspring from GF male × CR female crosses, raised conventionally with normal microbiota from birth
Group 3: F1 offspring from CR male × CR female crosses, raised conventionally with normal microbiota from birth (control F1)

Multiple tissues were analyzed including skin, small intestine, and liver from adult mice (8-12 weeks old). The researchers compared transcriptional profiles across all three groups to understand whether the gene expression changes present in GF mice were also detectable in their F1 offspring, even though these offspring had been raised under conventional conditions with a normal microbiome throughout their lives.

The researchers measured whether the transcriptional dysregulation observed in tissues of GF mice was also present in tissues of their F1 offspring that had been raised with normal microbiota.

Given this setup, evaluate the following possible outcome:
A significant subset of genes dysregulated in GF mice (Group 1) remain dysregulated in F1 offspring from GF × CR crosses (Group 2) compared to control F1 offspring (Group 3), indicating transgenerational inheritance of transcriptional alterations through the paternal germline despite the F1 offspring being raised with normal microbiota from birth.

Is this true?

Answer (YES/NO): YES